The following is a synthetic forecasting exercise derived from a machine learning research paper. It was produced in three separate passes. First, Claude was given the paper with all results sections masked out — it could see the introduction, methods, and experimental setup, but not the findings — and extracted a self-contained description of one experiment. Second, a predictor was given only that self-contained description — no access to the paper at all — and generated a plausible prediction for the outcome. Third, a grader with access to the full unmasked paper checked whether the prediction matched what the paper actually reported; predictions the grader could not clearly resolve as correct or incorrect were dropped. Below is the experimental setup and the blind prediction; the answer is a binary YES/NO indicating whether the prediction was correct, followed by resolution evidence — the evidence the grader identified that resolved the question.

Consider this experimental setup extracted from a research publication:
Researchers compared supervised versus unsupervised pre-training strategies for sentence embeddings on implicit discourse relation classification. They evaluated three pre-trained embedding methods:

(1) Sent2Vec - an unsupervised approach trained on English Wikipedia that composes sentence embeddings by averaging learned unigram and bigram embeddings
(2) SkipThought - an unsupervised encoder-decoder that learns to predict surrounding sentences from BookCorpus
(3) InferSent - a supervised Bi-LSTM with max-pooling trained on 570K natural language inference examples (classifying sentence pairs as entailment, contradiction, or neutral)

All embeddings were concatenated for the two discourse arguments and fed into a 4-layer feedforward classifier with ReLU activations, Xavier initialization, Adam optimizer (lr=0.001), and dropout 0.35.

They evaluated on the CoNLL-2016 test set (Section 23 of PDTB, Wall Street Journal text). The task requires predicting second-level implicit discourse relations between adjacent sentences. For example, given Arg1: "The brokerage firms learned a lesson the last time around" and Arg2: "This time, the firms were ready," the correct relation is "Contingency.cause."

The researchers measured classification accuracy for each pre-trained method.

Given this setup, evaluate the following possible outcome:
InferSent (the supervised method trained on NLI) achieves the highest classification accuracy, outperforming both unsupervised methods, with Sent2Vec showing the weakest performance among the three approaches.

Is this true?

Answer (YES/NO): NO